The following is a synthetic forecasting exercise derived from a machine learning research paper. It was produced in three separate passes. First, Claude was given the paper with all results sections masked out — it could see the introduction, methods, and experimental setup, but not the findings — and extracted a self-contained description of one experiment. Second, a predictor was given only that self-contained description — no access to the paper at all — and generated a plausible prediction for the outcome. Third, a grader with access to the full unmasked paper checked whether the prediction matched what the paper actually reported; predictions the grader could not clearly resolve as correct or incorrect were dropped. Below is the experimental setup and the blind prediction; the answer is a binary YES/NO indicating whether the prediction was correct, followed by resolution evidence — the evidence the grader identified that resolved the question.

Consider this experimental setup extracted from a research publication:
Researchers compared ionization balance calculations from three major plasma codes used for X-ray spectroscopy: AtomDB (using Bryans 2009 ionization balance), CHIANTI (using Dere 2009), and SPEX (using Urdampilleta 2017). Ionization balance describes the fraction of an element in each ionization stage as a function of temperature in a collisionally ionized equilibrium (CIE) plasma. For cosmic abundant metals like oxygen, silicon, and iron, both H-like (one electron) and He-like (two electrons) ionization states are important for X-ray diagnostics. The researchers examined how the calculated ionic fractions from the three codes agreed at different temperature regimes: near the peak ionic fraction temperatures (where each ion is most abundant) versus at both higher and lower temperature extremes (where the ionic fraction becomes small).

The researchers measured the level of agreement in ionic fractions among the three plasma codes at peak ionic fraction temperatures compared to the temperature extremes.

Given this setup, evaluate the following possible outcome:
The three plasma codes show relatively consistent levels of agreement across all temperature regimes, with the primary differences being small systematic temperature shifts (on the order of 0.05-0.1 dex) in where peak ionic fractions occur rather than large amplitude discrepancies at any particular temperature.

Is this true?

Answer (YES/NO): NO